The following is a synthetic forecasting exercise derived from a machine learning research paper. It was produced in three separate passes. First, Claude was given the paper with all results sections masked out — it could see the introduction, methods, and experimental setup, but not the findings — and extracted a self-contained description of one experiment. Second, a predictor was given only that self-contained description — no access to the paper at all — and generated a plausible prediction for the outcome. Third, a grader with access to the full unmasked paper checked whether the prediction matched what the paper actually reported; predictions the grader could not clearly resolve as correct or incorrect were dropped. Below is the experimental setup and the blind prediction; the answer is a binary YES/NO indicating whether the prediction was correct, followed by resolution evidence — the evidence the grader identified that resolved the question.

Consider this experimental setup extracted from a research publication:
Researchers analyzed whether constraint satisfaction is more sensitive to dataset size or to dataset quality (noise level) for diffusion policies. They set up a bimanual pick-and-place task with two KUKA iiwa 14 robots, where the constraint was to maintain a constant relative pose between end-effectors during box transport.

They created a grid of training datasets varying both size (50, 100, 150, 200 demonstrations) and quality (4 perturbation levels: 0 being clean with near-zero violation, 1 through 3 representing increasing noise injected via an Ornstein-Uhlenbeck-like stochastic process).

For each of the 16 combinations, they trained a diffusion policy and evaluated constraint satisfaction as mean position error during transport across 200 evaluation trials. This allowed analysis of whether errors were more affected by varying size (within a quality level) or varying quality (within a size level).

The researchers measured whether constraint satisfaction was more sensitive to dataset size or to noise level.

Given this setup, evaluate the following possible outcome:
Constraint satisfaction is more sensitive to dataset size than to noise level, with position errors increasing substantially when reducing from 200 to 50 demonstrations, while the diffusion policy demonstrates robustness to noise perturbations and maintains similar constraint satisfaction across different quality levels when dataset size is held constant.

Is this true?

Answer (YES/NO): YES